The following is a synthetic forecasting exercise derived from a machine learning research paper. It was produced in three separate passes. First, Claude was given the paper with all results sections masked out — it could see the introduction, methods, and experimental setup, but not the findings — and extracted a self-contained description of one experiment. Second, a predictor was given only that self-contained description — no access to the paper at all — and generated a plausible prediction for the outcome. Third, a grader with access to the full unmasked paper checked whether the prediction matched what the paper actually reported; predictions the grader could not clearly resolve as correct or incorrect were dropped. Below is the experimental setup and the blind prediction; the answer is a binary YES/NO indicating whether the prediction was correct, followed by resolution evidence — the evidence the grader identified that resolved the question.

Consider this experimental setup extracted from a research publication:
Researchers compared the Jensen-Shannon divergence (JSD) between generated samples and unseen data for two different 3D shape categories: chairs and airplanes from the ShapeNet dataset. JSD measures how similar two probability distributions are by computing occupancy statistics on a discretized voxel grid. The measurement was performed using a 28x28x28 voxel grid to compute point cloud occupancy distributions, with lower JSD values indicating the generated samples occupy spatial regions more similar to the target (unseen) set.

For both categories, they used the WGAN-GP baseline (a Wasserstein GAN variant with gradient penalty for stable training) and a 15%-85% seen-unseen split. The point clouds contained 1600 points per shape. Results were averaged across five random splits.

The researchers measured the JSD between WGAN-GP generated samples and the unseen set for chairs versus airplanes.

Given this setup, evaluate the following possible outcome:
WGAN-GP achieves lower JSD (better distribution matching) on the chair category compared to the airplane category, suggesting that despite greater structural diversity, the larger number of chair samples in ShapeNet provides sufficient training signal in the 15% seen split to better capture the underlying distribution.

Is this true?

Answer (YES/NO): YES